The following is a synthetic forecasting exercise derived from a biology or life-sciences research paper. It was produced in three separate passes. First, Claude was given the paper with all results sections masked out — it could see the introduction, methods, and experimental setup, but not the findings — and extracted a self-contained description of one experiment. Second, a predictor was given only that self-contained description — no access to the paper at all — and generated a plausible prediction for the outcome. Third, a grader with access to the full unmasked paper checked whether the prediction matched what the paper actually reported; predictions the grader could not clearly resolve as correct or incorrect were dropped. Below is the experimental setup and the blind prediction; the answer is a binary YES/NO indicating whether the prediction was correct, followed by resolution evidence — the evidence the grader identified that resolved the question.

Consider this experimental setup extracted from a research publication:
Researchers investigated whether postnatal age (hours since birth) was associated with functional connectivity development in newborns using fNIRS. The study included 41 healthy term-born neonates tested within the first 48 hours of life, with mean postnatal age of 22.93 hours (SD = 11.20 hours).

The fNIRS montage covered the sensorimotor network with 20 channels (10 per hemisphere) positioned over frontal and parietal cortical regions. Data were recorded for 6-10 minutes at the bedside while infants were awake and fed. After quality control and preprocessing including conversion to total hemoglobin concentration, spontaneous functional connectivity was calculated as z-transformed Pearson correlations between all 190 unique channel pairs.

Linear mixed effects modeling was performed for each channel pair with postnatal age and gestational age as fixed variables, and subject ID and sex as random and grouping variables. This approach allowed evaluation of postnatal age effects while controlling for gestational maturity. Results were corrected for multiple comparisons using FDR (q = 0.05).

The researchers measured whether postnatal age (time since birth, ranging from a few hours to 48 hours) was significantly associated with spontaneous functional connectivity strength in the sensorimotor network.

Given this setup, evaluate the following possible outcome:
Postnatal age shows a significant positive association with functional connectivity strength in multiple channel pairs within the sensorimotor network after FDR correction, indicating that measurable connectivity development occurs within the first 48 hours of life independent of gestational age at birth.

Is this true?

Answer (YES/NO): YES